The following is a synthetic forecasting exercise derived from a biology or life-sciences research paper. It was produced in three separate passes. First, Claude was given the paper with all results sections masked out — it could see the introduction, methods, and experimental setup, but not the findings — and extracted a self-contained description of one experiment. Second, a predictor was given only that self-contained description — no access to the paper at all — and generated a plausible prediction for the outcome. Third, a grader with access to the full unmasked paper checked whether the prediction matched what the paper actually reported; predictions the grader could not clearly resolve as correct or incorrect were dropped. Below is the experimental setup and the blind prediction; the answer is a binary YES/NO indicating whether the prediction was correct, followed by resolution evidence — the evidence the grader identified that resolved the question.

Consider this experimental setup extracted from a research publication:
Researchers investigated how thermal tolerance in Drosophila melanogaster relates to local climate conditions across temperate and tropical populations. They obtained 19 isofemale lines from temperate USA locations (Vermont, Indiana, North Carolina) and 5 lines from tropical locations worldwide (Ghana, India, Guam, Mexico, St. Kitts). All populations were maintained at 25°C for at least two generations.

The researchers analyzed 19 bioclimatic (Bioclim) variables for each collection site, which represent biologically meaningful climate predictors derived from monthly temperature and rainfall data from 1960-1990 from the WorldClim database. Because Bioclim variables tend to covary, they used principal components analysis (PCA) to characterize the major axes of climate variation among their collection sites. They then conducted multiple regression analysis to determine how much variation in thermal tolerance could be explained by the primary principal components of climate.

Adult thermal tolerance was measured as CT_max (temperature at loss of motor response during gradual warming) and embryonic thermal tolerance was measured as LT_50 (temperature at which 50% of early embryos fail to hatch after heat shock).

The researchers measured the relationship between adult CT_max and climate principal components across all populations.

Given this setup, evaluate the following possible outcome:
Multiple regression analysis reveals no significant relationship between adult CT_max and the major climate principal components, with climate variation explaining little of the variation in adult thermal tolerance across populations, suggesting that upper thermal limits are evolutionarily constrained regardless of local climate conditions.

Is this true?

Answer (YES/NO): YES